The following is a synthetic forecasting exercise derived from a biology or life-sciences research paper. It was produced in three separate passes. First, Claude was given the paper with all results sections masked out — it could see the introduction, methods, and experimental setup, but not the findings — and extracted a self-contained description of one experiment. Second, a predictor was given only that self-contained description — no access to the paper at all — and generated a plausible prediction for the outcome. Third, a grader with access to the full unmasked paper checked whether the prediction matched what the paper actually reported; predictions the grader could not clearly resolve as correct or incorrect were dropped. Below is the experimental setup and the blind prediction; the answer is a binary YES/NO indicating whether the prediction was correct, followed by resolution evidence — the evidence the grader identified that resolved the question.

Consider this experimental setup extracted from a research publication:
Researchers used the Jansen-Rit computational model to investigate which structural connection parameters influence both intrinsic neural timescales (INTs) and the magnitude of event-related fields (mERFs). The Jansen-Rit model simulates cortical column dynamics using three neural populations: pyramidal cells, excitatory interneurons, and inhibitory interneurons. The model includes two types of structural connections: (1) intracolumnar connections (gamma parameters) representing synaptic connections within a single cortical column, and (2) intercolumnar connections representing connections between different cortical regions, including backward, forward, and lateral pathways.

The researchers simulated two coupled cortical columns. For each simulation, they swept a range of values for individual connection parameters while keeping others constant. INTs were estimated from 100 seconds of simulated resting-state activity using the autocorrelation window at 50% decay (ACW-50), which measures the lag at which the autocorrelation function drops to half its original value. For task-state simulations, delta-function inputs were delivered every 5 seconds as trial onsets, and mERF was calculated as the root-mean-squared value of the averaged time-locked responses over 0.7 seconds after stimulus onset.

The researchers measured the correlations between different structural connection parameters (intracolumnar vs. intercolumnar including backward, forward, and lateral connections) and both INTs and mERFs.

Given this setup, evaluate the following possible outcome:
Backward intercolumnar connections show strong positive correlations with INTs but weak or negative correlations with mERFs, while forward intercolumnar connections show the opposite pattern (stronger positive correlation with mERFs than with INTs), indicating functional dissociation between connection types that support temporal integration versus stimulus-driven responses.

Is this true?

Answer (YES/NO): NO